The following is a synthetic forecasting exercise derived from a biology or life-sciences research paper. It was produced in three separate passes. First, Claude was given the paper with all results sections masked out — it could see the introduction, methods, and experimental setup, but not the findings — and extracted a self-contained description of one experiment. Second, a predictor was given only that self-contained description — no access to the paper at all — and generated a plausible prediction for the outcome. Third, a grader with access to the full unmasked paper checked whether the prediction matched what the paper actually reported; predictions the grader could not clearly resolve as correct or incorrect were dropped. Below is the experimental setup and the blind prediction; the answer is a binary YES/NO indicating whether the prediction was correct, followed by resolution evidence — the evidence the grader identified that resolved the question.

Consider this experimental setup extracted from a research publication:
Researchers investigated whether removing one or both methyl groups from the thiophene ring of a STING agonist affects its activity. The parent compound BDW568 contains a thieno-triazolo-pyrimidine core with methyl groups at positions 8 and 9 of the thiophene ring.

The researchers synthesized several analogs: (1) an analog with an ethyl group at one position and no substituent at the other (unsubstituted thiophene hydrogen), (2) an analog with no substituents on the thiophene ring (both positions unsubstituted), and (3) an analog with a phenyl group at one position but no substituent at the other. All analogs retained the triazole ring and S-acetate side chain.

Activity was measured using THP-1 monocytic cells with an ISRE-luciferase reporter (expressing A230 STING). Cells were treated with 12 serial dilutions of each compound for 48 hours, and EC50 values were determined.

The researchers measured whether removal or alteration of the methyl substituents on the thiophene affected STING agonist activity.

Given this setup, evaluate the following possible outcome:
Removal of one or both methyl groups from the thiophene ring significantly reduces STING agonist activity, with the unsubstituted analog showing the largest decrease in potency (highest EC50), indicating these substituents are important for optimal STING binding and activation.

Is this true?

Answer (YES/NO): NO